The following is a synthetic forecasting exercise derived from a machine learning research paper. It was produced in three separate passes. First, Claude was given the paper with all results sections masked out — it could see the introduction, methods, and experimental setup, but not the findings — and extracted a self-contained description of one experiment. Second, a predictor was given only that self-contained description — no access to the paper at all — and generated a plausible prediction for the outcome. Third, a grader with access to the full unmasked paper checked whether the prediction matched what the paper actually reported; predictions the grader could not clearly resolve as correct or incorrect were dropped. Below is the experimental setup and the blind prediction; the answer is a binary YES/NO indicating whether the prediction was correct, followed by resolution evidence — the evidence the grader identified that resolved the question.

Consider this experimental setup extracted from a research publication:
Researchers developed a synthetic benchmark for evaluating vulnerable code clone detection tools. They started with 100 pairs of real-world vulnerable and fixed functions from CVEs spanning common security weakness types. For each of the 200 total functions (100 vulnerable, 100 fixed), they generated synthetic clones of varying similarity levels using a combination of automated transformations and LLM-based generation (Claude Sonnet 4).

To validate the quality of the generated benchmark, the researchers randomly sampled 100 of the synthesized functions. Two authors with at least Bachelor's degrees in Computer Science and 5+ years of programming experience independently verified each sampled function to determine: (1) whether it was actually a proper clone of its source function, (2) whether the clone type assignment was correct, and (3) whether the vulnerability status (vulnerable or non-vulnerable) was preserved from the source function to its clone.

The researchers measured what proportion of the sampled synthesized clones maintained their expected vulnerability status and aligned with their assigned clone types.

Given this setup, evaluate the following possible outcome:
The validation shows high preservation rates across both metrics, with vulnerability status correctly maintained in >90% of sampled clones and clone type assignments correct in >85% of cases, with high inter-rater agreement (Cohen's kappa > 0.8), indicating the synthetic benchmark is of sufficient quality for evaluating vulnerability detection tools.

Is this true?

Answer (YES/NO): NO